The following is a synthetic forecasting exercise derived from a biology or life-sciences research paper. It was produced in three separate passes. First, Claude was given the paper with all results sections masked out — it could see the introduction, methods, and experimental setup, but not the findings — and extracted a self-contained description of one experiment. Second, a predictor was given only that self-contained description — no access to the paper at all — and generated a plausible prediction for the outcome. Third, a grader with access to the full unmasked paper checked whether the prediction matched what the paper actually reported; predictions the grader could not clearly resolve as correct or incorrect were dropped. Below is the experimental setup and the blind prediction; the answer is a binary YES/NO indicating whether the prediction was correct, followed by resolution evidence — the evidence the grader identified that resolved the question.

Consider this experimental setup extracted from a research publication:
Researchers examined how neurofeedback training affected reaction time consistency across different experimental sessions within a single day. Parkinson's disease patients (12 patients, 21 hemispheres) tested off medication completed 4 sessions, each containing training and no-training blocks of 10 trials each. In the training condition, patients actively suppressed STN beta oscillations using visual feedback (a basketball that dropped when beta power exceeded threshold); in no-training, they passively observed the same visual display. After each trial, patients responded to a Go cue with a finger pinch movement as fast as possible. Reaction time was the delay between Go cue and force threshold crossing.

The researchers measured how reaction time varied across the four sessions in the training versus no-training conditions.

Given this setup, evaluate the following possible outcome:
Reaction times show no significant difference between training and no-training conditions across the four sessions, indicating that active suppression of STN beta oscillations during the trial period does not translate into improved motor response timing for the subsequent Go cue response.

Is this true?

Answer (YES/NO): NO